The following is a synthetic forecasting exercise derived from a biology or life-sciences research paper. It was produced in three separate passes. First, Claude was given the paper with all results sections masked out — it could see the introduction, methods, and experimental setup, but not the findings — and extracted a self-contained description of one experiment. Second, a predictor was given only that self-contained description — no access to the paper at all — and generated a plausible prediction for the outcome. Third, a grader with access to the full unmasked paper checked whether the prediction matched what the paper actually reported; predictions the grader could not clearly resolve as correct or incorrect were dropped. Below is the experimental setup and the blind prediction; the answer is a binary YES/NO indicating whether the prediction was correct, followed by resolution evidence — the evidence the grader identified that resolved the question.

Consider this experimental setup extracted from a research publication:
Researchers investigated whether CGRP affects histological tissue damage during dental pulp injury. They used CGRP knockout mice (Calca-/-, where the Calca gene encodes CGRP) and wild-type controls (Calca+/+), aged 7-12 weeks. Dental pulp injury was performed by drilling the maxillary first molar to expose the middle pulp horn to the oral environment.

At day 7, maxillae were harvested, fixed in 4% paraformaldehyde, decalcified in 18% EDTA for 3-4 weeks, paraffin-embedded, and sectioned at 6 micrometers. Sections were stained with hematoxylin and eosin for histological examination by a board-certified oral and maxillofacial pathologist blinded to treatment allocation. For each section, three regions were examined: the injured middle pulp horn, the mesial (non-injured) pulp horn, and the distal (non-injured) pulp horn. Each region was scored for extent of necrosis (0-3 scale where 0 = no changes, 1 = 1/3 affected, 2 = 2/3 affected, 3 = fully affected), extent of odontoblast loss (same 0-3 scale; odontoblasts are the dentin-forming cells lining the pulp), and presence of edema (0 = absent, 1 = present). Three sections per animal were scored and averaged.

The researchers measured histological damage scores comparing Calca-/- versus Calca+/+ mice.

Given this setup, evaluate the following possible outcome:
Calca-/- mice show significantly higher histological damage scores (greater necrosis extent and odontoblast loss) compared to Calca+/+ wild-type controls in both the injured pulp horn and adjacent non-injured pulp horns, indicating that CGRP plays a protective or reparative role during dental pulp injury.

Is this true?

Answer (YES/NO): NO